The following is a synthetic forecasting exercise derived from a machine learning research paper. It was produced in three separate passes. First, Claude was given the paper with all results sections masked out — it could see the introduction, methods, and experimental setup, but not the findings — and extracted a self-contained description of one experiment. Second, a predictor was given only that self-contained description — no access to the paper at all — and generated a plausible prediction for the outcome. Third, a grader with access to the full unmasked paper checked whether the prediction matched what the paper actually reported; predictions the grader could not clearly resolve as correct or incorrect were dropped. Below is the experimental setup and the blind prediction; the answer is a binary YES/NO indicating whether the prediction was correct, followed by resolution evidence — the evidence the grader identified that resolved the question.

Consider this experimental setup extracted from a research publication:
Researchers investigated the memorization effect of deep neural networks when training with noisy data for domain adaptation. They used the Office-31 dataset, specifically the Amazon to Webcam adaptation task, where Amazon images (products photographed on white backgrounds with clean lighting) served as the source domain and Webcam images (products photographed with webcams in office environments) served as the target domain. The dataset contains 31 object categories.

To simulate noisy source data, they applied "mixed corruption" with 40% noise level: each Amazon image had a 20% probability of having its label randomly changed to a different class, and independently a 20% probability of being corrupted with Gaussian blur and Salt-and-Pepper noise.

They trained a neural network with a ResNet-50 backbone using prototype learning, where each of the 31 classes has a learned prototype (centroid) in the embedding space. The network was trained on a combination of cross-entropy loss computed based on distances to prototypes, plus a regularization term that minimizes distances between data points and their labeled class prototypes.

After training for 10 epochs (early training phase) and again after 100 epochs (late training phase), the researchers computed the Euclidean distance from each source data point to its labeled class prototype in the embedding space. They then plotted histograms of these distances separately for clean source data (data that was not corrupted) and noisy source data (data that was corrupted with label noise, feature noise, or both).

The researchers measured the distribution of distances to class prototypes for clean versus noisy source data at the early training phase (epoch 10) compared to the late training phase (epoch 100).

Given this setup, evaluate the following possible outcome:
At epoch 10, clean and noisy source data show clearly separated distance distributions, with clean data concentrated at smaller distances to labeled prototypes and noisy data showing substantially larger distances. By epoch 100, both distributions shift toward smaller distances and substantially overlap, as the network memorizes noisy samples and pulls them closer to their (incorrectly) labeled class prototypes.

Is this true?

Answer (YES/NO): YES